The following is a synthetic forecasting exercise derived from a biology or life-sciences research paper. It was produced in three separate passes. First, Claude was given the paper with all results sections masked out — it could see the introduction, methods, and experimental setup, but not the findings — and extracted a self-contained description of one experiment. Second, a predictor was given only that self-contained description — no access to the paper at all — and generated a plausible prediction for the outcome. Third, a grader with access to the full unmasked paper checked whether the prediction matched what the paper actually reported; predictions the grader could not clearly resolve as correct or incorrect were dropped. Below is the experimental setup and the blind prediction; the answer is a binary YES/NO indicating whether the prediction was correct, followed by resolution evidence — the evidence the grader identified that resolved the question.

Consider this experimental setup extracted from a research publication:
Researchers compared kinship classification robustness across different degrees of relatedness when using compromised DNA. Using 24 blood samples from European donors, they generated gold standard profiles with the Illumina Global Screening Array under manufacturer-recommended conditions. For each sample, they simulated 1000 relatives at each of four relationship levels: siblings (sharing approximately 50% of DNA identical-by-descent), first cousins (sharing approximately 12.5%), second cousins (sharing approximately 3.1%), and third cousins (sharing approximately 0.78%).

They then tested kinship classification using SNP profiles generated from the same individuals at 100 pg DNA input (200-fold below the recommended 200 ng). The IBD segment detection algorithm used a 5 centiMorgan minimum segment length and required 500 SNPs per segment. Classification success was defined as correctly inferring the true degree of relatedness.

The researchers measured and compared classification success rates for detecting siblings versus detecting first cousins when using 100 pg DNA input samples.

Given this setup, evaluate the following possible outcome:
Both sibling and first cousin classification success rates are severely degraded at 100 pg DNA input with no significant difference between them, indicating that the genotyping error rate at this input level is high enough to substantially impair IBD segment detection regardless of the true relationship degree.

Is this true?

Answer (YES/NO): NO